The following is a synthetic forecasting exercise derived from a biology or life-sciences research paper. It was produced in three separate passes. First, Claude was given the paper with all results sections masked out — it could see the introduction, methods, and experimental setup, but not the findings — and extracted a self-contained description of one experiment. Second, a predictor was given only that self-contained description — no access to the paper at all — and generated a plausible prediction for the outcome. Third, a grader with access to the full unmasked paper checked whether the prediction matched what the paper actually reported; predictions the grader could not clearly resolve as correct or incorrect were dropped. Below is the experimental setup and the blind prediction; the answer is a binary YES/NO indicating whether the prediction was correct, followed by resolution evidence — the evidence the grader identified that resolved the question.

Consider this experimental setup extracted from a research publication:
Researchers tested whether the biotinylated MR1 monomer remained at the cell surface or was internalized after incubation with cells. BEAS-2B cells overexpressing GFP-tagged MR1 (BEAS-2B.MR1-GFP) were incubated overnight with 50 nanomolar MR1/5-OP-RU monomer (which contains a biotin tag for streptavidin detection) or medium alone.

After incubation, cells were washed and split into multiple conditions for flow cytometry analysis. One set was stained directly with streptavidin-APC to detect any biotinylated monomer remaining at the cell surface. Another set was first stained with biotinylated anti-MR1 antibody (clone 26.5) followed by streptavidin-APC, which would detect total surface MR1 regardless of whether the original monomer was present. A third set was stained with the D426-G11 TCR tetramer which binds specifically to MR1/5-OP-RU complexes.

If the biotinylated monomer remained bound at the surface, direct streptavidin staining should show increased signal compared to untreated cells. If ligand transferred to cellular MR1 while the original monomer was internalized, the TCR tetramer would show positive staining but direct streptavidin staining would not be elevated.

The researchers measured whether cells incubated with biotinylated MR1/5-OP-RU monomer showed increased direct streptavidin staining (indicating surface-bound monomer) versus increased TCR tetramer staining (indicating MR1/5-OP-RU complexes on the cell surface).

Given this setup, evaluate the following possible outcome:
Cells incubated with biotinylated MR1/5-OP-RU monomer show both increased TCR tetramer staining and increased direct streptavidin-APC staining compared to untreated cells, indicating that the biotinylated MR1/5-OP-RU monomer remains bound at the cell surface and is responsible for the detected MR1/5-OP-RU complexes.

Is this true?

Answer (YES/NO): NO